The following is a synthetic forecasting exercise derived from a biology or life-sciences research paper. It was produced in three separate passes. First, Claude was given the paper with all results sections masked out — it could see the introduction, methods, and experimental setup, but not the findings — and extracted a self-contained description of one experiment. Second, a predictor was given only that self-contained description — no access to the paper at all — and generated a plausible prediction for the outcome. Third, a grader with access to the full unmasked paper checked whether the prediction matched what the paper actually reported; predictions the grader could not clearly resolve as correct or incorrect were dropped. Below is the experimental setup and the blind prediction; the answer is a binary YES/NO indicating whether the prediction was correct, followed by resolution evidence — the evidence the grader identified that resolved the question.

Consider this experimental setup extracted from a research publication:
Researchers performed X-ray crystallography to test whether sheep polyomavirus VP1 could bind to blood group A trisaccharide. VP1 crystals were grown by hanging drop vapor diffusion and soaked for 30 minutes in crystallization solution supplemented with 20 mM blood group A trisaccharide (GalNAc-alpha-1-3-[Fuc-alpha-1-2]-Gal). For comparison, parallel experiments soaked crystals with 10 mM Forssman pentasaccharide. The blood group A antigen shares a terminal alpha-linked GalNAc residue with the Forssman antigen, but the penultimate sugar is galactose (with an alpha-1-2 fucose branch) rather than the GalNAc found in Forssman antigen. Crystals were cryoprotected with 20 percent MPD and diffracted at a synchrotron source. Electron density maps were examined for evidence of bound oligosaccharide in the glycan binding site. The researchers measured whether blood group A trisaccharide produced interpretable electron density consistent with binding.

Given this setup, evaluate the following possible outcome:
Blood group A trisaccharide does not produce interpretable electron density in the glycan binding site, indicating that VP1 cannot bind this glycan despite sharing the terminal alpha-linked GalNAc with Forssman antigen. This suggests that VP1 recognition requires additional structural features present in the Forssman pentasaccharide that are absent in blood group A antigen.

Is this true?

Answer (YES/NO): YES